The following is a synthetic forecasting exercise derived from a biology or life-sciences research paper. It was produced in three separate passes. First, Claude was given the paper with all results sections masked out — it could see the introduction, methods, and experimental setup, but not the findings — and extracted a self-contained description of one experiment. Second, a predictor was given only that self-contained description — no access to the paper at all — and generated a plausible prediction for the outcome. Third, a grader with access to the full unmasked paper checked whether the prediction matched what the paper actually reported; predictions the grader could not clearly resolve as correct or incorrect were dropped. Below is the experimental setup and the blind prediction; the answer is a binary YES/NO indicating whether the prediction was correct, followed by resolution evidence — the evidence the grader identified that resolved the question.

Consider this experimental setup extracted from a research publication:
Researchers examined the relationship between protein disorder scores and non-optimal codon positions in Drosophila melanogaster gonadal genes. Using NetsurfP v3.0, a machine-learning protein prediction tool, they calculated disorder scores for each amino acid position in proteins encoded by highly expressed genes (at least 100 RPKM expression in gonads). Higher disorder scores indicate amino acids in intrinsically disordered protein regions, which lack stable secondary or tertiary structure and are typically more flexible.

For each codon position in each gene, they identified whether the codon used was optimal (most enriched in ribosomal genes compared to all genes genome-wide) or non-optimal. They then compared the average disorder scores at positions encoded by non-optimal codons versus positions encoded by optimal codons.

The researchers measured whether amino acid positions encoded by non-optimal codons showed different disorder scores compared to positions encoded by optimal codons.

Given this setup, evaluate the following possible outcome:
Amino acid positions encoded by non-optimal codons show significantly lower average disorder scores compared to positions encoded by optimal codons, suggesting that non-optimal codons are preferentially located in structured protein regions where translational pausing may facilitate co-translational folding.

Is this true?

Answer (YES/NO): NO